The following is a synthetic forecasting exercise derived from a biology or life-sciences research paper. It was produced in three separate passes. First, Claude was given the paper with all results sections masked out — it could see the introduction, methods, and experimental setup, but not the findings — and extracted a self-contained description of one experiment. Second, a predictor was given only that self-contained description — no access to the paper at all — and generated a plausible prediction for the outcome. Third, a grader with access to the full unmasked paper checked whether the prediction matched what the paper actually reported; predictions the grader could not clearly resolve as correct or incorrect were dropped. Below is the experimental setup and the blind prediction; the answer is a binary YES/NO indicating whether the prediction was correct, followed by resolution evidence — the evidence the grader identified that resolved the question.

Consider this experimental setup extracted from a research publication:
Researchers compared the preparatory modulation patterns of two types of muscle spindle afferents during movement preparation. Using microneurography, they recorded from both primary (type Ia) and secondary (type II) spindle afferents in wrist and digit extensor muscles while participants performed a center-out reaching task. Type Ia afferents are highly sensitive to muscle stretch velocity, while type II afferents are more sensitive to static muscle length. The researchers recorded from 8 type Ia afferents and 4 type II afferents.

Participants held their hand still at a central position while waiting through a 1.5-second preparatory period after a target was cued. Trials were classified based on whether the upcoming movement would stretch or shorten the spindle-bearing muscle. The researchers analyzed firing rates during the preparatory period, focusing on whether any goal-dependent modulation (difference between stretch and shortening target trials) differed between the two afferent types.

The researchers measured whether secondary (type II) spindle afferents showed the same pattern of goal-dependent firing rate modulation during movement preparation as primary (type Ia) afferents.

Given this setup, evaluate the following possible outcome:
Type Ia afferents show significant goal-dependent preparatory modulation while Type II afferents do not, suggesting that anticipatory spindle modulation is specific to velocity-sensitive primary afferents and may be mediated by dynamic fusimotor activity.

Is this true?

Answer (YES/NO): YES